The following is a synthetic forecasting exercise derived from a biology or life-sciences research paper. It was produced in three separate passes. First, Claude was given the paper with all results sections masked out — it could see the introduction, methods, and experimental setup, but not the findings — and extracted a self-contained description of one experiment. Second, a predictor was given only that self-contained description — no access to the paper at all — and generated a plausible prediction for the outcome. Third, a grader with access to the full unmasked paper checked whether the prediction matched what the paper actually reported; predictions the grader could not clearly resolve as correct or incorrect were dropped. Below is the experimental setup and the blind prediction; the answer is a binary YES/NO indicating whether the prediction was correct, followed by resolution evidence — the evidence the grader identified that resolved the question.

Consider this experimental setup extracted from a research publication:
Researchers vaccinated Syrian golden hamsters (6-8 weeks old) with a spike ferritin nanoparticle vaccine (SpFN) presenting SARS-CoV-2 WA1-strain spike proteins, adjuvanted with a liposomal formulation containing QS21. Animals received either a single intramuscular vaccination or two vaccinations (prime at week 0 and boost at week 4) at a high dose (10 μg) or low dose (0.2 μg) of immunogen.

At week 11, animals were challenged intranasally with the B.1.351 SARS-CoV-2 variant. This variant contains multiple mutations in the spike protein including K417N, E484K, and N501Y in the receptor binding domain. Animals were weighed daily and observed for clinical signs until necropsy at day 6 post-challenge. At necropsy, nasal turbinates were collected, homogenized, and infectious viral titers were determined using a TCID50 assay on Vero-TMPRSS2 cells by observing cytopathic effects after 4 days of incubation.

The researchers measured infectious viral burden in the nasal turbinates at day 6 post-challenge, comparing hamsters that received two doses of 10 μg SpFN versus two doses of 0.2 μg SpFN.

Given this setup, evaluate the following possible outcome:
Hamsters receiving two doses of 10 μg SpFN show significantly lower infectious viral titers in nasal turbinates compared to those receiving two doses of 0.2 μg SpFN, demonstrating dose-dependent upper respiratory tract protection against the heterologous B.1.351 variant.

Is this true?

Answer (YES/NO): NO